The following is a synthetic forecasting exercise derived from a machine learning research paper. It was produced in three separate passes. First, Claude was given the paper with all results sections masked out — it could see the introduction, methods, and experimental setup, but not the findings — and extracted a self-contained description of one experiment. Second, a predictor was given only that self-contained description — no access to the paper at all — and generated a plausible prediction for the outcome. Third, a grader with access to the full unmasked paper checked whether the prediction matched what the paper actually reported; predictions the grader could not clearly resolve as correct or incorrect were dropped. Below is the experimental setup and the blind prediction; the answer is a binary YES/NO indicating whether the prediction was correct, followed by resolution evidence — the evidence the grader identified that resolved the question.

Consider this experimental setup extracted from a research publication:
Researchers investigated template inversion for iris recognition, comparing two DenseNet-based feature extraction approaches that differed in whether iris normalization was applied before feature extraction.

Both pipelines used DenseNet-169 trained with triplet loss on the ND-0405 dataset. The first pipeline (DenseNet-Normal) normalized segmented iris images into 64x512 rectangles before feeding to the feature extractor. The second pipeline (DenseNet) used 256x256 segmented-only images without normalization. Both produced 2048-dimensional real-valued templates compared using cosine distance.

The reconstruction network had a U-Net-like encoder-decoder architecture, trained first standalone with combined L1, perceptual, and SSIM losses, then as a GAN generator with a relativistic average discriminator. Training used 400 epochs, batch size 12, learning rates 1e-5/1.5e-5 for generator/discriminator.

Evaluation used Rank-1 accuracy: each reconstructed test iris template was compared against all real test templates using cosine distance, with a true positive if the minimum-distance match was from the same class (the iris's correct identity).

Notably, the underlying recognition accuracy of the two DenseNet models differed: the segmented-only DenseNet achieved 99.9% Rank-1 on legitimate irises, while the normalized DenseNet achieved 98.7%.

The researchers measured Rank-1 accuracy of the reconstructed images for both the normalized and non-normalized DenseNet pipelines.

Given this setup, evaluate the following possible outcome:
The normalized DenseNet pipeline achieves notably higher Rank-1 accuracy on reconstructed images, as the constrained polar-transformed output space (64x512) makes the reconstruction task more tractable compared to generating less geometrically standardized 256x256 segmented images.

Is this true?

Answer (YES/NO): NO